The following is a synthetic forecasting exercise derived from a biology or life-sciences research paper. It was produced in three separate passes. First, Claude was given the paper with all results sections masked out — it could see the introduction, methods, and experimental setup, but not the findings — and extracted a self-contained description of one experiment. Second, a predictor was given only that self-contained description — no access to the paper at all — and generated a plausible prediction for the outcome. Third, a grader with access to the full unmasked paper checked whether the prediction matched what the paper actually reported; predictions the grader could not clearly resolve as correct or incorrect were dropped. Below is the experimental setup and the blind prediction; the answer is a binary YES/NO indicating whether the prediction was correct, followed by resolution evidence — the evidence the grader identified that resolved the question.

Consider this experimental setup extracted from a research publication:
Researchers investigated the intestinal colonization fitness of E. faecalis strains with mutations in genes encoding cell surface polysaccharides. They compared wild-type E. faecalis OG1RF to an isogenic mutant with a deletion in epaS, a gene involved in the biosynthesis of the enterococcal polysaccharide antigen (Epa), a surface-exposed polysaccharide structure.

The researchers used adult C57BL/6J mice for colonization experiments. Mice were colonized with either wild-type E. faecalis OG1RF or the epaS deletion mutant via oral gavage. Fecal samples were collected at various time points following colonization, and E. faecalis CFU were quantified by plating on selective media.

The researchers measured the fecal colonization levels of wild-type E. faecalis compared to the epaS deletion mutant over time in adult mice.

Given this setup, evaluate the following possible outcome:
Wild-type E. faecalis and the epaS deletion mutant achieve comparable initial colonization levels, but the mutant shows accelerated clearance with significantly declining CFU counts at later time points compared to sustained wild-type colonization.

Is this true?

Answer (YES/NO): NO